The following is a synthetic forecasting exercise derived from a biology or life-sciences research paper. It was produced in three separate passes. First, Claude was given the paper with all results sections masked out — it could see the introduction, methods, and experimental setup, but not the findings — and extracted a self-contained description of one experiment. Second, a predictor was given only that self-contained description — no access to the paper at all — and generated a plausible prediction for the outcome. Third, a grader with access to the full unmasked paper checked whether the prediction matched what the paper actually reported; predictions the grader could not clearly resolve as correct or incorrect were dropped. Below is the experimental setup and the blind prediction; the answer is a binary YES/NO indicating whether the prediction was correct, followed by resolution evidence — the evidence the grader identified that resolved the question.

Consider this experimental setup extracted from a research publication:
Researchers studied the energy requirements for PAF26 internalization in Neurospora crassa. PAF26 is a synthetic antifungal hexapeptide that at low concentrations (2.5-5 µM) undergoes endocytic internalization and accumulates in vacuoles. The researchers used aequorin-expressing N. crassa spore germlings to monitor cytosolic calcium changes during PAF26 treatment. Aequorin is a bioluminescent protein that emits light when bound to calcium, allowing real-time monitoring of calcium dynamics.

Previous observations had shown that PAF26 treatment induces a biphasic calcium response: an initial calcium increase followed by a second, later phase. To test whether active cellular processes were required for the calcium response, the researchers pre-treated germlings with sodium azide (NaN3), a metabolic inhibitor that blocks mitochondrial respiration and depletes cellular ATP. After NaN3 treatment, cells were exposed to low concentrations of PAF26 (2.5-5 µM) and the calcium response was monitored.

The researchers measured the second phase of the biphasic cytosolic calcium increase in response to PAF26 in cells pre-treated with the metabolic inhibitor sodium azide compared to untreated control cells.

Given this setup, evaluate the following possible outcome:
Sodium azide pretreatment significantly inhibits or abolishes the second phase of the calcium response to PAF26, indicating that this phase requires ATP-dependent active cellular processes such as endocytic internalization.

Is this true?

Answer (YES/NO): YES